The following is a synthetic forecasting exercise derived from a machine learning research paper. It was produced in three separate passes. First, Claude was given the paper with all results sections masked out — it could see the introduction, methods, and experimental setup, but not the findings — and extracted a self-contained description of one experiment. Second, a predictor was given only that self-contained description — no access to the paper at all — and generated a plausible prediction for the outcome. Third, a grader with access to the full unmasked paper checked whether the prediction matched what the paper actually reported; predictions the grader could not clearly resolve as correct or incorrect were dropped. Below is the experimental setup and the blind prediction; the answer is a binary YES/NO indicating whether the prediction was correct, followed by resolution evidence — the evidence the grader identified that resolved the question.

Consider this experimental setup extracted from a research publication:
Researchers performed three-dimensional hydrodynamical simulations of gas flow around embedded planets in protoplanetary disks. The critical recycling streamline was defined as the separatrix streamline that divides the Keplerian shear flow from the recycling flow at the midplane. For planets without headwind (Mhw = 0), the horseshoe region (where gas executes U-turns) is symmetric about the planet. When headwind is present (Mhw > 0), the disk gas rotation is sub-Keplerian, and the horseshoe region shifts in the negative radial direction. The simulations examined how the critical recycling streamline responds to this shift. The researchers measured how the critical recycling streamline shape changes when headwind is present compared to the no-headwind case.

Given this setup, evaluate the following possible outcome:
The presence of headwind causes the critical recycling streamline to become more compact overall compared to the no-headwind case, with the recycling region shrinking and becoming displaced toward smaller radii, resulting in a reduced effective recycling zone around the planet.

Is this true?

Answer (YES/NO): NO